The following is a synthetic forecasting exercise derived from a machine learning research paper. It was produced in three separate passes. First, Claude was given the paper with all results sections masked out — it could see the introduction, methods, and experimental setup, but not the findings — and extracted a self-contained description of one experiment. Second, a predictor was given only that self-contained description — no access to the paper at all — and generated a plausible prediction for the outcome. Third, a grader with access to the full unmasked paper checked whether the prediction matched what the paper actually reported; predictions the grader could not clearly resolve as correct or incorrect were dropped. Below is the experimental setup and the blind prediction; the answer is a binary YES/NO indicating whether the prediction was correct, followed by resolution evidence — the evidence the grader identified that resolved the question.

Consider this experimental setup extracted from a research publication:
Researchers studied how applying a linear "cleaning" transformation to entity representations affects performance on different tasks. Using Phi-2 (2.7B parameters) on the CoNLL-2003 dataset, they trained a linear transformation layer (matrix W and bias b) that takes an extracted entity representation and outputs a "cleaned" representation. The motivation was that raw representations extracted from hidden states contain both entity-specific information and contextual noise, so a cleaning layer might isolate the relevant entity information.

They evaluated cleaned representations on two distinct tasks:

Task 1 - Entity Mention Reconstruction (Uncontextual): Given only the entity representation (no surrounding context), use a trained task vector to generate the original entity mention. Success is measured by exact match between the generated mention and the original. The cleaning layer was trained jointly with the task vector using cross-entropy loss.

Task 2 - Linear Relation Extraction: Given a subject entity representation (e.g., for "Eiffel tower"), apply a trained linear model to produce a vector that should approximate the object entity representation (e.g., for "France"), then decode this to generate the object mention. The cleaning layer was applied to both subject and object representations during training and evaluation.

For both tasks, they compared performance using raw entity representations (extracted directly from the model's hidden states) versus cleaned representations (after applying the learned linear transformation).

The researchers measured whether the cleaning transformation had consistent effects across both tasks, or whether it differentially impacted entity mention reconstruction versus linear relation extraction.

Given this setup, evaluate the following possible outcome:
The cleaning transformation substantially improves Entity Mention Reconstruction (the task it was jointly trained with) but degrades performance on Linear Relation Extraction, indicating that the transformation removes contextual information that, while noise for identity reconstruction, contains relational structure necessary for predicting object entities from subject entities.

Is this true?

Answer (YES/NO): YES